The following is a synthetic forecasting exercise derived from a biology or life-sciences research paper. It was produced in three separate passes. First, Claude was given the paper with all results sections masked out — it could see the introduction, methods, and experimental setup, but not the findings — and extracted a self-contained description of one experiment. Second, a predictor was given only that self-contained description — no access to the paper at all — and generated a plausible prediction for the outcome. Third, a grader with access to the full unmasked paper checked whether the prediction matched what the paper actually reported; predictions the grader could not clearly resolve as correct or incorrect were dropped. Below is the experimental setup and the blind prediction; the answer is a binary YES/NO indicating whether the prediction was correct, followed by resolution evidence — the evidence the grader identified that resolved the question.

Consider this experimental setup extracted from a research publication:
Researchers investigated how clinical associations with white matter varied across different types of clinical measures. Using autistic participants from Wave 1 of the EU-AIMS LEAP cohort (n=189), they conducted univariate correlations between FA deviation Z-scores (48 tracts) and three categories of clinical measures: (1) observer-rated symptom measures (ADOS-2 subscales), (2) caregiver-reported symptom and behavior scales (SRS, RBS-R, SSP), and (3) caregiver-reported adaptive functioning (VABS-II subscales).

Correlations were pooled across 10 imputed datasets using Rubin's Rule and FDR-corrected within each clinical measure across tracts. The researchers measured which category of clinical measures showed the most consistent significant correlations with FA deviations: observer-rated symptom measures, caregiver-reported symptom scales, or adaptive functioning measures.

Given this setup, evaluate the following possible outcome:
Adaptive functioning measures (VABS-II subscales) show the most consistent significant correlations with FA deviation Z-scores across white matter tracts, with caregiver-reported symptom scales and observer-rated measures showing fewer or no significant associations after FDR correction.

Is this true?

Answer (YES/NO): NO